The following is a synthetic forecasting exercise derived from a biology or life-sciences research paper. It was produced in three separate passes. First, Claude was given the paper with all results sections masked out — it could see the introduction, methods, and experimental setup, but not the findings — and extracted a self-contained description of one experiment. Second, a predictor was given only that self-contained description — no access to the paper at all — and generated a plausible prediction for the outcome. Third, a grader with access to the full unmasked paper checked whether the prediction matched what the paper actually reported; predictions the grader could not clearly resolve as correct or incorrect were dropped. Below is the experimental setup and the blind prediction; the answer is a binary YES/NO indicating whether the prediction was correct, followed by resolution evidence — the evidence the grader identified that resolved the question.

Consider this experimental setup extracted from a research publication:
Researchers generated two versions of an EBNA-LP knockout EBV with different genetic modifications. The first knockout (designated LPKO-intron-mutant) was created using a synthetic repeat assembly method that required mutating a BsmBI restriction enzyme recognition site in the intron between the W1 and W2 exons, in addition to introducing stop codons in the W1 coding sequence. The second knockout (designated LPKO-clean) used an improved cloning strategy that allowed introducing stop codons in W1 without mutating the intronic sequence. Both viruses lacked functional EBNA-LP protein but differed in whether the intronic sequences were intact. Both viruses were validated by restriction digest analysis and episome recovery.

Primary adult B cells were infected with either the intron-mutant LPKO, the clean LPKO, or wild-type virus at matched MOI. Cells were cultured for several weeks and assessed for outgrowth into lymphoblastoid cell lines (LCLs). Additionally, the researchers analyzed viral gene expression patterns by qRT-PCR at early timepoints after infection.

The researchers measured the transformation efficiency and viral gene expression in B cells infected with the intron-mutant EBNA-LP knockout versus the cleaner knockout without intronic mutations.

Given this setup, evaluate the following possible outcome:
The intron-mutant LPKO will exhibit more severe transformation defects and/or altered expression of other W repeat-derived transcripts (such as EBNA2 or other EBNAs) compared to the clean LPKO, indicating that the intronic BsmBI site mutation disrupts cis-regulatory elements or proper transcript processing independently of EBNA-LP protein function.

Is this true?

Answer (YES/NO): NO